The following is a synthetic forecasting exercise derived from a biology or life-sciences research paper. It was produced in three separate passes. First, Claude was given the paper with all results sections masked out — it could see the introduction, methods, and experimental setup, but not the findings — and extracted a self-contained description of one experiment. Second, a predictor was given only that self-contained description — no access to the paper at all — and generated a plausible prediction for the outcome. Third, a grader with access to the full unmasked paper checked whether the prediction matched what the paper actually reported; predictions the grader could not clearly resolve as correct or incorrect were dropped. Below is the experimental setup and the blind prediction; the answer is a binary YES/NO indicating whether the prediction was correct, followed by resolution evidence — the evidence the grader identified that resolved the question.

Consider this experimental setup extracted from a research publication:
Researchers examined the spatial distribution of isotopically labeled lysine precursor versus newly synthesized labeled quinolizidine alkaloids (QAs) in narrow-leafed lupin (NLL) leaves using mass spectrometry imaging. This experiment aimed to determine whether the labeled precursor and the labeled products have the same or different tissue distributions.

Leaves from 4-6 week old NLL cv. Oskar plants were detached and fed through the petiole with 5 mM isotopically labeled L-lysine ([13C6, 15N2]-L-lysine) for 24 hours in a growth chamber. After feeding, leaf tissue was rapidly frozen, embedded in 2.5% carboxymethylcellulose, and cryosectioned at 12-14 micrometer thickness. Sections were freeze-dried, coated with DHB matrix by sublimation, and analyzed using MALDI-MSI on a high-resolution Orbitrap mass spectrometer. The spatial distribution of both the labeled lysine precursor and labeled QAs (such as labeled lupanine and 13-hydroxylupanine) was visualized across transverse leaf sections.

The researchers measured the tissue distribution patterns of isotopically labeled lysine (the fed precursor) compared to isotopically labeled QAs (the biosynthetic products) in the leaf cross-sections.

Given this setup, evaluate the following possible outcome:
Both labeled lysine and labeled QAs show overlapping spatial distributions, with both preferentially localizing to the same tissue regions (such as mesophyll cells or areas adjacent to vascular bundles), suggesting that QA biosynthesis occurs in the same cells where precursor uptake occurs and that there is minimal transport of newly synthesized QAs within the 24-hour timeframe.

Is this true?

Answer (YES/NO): NO